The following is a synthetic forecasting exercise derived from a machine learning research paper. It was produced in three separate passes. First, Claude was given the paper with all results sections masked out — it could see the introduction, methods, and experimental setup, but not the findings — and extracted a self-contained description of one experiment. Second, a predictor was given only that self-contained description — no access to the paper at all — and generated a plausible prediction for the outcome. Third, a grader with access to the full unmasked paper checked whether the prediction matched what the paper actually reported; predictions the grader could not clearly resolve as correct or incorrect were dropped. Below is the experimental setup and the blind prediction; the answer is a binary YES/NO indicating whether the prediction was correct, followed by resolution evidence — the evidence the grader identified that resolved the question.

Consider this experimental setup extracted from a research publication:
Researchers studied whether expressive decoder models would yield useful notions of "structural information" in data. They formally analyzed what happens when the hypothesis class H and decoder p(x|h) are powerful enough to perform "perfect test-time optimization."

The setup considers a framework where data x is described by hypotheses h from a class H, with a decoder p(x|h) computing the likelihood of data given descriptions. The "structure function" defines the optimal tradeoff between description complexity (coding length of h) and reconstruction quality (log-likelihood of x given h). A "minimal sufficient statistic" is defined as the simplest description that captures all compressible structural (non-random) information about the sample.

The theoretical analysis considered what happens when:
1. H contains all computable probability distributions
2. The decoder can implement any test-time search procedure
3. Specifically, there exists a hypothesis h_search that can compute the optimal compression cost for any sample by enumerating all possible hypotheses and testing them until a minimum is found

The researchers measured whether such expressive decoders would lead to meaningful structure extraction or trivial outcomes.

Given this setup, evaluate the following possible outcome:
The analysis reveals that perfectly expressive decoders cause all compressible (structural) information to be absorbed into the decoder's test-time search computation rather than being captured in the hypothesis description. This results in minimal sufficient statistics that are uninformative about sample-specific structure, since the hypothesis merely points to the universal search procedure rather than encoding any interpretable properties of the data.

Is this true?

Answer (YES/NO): NO